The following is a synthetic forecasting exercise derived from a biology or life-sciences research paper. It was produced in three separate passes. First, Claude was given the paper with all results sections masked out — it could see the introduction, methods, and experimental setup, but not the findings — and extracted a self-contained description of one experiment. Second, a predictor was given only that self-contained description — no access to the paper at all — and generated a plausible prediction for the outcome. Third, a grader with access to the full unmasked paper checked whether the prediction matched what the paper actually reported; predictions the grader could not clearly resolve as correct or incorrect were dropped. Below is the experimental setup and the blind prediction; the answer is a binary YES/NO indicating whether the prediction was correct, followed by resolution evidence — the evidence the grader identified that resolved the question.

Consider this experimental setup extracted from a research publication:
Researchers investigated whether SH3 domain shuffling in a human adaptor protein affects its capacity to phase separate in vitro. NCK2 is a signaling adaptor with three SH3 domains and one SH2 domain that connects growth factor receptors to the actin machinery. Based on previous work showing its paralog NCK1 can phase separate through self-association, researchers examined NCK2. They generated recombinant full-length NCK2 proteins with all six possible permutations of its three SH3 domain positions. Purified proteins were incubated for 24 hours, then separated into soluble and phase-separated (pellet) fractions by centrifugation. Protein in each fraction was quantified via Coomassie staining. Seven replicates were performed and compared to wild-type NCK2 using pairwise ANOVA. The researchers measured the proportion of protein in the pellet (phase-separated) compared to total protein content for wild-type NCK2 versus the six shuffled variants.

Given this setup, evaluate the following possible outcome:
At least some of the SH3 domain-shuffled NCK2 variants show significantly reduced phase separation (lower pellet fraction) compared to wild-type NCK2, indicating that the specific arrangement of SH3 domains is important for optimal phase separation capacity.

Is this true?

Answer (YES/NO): NO